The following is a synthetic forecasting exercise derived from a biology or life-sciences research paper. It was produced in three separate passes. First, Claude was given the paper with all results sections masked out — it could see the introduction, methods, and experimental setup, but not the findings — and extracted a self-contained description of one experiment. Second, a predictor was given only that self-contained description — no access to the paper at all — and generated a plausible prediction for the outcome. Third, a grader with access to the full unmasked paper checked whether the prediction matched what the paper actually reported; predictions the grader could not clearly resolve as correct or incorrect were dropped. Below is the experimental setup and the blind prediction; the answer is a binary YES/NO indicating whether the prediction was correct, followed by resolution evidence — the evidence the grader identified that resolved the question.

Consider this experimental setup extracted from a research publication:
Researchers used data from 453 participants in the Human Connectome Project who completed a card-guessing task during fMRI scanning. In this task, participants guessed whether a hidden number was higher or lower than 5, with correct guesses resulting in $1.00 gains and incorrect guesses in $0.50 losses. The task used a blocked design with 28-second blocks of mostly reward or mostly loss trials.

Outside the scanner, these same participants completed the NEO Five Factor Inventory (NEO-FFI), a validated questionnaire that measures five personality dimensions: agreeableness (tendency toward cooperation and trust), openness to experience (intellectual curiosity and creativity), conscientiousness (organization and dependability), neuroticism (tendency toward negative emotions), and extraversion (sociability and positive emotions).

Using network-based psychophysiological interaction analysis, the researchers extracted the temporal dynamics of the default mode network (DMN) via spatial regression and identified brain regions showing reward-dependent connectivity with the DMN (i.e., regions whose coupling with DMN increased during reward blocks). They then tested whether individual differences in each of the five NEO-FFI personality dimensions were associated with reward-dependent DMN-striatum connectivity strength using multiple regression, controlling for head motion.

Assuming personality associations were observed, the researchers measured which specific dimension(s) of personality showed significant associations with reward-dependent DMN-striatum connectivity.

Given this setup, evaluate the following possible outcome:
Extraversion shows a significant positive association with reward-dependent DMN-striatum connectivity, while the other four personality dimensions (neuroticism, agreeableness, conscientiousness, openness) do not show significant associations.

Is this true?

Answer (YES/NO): NO